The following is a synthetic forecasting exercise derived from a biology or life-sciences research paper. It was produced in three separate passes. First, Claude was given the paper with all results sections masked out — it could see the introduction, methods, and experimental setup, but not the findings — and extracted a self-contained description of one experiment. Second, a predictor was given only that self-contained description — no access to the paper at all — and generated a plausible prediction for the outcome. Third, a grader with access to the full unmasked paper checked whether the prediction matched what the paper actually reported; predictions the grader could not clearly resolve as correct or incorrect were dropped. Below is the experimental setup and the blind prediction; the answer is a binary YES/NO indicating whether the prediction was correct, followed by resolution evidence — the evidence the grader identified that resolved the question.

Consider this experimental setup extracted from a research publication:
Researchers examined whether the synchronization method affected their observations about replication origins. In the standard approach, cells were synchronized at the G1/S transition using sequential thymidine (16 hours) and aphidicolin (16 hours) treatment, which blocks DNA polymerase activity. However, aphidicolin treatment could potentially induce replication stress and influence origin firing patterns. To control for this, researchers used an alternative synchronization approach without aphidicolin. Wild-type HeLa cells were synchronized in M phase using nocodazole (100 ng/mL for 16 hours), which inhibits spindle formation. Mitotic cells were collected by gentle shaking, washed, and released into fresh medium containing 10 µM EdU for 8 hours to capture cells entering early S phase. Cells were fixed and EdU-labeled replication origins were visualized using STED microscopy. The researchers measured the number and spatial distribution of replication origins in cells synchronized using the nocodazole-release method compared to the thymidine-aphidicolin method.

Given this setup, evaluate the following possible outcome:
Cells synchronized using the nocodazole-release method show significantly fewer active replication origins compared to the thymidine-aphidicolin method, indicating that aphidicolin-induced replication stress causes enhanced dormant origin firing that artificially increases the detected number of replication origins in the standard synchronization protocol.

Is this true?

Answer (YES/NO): NO